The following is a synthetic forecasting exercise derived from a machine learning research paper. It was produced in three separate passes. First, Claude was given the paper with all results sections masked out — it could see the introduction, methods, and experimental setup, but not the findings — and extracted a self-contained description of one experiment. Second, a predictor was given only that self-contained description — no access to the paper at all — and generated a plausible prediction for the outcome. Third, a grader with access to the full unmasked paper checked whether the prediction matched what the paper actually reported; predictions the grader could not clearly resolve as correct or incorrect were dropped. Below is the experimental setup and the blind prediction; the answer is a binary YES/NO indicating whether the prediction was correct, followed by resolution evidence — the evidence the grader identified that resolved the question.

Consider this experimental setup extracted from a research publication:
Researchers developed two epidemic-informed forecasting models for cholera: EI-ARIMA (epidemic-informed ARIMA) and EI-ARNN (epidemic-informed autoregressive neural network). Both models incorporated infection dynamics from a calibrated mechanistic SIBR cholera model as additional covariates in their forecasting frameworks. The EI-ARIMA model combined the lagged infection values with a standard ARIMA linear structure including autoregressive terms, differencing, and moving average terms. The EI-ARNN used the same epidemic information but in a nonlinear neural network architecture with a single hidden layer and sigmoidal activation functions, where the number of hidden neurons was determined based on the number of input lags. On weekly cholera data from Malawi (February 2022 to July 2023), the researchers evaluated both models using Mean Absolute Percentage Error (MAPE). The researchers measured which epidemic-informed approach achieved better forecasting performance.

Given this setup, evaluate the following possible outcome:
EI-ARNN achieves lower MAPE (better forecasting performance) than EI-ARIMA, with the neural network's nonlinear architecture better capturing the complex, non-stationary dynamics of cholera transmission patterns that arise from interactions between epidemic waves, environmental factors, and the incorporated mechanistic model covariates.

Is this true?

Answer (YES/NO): YES